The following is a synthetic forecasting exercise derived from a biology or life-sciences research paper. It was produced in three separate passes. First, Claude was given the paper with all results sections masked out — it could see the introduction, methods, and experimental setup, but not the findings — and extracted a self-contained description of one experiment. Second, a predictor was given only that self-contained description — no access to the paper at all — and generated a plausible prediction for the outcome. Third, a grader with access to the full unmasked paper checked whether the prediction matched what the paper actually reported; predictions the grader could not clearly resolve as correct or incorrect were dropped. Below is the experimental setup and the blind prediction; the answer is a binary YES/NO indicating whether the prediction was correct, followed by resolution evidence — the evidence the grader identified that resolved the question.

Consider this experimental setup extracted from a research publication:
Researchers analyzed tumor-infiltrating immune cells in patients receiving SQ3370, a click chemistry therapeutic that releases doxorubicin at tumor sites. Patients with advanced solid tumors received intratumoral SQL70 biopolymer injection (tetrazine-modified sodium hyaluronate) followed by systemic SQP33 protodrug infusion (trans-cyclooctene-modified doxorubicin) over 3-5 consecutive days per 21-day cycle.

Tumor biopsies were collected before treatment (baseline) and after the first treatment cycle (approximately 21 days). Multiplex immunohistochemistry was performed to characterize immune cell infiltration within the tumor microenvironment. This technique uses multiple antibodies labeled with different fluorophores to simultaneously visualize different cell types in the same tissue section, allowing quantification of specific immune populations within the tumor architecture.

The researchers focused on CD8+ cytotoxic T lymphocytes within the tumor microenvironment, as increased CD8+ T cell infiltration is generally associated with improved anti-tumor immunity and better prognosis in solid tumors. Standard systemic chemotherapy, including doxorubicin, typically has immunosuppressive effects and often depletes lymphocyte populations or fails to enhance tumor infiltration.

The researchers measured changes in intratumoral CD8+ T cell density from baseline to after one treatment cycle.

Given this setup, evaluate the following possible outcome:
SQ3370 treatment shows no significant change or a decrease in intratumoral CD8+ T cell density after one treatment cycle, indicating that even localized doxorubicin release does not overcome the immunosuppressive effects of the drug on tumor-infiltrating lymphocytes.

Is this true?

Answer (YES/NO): NO